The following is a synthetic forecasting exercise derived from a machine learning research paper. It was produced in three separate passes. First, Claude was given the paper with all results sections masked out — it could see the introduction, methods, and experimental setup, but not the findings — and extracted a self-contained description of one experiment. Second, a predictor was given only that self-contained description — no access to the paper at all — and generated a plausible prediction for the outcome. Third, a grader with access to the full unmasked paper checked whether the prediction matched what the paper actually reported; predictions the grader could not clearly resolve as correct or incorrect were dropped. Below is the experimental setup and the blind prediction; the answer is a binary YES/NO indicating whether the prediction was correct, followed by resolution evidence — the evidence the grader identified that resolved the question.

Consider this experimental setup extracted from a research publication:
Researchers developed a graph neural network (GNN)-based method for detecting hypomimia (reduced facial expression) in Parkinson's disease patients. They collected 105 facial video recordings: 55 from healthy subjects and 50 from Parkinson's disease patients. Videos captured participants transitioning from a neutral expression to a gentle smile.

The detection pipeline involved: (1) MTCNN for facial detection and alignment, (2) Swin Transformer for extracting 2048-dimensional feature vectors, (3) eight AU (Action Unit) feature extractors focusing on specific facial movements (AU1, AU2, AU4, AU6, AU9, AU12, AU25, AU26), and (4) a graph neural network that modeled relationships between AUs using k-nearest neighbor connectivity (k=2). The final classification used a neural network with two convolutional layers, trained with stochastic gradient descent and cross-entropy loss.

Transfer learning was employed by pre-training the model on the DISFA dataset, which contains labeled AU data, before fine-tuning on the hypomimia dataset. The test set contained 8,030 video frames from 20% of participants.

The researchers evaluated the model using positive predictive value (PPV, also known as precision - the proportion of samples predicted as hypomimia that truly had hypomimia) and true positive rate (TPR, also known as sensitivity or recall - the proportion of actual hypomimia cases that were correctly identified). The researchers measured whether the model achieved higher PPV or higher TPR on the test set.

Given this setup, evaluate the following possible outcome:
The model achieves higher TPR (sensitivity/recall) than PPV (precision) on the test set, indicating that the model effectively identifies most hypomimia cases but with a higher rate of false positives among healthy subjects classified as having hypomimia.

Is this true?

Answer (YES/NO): NO